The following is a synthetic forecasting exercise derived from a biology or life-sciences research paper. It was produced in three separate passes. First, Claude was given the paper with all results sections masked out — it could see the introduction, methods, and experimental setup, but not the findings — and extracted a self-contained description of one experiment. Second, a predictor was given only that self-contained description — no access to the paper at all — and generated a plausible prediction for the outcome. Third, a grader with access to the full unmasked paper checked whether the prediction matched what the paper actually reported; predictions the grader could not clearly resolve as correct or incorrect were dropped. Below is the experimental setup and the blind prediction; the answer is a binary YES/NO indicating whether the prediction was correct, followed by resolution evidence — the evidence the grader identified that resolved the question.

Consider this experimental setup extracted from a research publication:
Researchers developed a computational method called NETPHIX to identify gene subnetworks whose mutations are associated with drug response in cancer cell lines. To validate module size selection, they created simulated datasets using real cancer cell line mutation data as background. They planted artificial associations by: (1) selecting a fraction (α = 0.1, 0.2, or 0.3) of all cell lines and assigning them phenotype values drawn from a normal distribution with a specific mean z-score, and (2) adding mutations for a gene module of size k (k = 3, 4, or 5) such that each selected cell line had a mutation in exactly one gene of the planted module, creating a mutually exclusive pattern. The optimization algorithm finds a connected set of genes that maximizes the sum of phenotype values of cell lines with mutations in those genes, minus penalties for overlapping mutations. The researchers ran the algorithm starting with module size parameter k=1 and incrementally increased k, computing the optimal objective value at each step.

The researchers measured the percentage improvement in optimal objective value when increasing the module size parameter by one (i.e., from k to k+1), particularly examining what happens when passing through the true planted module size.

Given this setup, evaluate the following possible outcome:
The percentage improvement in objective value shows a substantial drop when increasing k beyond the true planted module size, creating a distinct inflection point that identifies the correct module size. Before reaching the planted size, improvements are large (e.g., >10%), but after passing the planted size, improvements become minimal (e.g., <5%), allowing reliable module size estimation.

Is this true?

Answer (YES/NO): YES